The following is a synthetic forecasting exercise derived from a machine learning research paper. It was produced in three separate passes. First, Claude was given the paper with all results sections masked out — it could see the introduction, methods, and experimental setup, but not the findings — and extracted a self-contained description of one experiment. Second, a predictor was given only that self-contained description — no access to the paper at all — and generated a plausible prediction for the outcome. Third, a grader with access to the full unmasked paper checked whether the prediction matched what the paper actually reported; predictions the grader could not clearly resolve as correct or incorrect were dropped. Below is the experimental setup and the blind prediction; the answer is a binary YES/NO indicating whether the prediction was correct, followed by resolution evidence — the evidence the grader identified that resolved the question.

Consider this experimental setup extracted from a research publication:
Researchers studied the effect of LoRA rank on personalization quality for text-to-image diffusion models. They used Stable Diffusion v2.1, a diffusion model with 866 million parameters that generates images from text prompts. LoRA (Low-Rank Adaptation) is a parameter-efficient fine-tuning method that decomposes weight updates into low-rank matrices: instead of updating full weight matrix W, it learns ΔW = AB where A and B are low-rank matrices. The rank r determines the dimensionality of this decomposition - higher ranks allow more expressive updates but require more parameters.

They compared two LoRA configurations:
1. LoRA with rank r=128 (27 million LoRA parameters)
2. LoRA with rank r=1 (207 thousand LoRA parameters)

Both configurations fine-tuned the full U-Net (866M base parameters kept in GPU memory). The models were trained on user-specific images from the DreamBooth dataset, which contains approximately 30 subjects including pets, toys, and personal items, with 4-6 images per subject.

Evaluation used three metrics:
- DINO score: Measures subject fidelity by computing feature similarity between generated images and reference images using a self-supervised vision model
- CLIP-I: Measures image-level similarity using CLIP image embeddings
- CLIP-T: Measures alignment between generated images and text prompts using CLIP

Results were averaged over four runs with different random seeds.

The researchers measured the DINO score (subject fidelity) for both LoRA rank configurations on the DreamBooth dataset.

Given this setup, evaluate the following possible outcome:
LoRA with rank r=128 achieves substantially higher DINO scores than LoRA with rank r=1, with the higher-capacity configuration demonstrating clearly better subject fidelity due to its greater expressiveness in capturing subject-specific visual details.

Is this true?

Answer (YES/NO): YES